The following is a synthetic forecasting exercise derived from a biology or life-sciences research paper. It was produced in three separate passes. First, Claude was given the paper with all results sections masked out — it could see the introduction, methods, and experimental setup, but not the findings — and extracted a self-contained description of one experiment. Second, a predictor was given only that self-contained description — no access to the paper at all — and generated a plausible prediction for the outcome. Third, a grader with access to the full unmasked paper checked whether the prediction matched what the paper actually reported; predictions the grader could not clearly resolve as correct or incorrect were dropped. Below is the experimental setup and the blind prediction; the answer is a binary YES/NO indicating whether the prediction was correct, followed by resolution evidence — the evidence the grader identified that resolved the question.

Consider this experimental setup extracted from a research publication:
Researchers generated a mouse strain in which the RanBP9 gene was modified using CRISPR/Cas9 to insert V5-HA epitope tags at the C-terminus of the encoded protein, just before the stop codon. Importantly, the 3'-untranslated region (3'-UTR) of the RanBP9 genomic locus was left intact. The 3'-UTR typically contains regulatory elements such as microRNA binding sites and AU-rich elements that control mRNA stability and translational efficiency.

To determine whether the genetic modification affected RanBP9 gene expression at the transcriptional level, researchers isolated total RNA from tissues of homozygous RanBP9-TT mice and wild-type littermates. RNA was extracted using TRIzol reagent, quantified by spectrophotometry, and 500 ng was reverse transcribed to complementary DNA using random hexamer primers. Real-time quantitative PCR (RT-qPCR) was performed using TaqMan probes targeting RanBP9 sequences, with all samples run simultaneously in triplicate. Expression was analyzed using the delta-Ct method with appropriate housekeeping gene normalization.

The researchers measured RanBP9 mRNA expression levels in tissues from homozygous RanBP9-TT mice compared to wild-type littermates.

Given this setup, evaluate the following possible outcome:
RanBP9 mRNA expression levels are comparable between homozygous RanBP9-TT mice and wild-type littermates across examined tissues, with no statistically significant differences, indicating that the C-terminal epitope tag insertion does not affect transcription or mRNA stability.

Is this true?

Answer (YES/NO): YES